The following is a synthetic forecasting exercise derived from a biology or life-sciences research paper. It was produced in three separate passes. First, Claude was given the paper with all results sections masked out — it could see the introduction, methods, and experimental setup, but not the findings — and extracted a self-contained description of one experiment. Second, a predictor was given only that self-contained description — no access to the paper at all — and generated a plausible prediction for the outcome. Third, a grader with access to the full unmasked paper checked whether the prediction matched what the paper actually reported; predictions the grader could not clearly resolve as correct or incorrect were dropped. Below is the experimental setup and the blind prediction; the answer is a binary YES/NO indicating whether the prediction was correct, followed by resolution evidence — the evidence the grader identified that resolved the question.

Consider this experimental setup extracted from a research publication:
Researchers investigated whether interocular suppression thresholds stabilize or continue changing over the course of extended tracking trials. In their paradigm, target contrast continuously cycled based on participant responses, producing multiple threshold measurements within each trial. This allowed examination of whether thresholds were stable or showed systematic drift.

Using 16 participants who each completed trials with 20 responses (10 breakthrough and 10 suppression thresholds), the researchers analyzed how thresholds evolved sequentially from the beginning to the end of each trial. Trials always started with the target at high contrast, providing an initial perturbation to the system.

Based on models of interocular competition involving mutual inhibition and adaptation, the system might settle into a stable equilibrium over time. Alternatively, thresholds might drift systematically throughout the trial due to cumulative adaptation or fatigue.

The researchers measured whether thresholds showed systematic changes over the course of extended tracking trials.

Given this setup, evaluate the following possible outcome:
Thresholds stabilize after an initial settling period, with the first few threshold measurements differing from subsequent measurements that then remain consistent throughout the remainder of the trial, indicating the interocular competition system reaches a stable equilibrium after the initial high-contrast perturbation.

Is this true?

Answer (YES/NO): YES